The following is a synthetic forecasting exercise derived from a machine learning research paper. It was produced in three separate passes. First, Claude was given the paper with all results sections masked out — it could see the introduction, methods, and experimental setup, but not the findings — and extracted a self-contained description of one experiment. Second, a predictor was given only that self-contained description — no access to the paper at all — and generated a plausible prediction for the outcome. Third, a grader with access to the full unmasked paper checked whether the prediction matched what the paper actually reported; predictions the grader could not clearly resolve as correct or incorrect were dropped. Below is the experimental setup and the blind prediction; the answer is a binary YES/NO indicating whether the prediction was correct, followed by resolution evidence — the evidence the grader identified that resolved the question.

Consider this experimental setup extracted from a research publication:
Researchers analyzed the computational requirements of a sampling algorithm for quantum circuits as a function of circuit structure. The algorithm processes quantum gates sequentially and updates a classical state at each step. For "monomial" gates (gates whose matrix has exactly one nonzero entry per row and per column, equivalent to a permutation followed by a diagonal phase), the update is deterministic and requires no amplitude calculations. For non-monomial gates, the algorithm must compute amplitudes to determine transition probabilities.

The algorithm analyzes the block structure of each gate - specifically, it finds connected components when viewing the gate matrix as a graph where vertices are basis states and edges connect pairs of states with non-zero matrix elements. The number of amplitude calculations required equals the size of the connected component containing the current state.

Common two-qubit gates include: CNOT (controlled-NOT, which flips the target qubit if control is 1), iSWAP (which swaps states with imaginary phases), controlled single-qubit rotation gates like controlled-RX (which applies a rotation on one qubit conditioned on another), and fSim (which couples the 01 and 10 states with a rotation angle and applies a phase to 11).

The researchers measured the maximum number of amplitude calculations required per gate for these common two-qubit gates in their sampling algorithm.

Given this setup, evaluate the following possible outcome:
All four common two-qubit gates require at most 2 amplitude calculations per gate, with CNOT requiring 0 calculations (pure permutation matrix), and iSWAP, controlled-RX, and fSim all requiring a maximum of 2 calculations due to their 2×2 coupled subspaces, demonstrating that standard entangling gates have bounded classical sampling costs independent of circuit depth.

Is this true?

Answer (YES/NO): NO